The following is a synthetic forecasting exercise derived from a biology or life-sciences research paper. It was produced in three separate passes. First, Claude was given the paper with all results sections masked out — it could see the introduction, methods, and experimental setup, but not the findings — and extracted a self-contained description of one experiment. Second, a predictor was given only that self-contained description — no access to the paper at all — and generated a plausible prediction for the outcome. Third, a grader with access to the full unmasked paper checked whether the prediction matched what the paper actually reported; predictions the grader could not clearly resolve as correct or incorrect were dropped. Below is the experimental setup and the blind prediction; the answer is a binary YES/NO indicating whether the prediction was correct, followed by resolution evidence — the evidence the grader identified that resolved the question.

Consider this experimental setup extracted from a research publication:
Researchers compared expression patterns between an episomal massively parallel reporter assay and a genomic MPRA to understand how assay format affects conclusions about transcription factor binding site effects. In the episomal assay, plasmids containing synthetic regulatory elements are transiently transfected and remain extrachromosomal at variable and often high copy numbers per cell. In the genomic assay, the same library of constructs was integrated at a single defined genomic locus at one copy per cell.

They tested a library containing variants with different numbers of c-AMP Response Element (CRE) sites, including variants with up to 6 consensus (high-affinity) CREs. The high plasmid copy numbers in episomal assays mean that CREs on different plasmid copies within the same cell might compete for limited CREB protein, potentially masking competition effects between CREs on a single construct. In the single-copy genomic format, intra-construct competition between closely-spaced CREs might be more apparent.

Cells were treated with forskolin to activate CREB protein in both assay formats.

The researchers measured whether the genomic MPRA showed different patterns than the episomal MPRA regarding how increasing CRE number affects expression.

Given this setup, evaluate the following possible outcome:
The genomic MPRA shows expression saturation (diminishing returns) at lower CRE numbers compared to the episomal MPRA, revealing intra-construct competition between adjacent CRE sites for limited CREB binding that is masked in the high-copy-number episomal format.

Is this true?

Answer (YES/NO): YES